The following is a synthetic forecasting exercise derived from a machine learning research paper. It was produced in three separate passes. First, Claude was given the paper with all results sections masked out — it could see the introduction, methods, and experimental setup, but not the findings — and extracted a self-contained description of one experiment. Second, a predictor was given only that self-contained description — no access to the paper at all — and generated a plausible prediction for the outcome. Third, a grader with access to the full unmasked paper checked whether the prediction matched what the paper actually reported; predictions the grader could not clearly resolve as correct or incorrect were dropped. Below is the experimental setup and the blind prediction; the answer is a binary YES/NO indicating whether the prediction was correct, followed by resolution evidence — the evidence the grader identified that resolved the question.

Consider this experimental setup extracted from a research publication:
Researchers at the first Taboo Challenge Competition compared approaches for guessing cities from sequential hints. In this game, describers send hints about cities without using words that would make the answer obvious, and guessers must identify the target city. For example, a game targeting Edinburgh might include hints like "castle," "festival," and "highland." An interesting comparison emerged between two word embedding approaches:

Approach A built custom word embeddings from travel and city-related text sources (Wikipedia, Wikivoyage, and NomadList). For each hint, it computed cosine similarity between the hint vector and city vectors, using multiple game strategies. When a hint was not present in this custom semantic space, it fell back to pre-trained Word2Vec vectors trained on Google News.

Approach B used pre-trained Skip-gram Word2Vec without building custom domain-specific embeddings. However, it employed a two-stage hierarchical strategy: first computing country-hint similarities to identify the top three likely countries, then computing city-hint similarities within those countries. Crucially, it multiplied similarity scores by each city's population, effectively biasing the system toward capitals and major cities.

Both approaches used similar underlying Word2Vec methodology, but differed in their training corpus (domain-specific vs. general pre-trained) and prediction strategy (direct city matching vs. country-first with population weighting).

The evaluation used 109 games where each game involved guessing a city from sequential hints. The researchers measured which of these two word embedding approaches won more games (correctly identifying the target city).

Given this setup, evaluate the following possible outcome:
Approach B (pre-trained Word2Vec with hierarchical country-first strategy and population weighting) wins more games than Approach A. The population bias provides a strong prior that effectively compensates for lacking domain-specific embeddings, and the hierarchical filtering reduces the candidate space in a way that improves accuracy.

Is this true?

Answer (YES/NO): YES